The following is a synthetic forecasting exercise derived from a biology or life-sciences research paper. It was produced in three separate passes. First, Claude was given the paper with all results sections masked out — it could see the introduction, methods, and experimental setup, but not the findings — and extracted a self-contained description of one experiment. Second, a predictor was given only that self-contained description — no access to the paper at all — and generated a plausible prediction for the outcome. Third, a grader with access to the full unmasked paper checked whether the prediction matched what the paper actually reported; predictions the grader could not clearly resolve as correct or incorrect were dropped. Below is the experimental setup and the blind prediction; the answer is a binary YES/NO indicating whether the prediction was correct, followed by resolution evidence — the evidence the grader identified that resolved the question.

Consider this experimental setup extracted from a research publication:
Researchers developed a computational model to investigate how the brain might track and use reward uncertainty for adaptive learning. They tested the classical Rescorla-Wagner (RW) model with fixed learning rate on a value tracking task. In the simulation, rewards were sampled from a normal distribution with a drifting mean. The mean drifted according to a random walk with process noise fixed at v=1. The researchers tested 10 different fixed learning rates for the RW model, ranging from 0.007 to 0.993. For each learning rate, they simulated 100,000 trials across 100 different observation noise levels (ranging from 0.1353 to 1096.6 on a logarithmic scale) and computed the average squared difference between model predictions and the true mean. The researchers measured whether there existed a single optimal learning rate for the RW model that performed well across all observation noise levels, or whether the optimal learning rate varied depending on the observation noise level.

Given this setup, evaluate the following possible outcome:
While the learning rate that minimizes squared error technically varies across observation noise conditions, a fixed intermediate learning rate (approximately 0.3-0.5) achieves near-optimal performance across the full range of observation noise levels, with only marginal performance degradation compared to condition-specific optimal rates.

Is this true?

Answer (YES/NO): NO